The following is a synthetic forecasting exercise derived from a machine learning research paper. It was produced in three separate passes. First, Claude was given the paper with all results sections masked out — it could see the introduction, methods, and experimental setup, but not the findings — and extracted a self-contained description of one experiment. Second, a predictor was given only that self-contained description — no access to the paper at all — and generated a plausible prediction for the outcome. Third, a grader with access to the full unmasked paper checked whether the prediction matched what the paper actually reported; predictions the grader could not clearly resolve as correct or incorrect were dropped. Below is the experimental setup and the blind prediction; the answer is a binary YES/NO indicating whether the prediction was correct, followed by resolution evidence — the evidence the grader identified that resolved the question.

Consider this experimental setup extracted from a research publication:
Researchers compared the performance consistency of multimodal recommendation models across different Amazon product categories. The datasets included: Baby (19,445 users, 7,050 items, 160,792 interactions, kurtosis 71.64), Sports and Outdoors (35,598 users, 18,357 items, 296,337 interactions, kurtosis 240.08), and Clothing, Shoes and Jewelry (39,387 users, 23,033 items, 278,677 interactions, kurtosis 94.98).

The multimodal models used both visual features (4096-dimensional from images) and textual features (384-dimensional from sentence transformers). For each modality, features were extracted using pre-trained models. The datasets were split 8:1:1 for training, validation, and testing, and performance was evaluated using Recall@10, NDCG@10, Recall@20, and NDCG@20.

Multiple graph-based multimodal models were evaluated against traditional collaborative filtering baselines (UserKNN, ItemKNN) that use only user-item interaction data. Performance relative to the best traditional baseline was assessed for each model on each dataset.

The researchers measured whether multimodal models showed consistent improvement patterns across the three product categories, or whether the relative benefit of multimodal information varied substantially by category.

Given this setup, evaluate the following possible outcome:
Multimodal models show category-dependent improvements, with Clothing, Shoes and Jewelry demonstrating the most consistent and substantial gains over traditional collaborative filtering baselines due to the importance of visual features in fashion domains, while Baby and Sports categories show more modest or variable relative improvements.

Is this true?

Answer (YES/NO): NO